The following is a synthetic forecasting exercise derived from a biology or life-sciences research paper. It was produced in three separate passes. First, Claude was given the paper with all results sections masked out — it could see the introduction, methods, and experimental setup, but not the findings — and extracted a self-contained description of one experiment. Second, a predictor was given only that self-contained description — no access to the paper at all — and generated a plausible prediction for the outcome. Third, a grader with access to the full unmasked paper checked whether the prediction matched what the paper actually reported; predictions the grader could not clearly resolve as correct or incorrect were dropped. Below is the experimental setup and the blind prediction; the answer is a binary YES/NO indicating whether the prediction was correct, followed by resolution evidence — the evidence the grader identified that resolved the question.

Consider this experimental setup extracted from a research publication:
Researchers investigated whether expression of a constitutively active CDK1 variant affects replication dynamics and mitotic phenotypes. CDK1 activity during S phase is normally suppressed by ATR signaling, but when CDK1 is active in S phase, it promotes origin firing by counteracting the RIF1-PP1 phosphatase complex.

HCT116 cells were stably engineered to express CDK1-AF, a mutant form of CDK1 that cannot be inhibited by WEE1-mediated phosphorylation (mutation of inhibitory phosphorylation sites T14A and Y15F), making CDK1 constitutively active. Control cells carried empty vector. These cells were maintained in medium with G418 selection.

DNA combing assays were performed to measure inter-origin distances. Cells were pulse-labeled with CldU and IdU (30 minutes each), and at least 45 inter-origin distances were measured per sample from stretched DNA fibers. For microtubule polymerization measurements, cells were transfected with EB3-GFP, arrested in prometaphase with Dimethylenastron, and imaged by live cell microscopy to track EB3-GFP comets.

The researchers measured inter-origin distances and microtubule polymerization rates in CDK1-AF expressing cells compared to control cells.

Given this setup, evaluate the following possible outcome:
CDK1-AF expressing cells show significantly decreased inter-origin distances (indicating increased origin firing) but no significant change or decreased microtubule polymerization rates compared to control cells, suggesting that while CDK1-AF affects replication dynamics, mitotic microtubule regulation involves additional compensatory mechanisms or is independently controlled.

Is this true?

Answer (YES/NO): NO